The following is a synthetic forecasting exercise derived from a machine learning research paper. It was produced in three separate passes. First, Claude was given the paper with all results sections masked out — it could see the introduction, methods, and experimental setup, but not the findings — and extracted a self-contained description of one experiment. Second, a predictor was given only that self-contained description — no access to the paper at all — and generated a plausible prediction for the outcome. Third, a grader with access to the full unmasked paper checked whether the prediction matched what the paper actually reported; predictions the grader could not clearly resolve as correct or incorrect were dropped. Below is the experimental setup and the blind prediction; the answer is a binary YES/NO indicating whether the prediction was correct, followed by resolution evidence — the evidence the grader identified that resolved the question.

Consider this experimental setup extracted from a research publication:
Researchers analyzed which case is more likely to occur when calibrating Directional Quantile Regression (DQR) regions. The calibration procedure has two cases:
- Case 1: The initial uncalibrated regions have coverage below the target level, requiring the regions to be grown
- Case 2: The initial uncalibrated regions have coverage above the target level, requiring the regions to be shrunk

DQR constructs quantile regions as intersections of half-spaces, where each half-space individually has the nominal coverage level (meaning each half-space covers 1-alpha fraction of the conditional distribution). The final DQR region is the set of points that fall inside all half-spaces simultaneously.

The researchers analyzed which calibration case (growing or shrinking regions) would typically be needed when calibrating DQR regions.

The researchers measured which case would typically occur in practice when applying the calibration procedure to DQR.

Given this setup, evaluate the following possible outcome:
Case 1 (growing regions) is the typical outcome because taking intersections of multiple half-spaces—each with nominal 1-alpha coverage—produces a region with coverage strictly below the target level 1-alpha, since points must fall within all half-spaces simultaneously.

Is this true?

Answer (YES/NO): YES